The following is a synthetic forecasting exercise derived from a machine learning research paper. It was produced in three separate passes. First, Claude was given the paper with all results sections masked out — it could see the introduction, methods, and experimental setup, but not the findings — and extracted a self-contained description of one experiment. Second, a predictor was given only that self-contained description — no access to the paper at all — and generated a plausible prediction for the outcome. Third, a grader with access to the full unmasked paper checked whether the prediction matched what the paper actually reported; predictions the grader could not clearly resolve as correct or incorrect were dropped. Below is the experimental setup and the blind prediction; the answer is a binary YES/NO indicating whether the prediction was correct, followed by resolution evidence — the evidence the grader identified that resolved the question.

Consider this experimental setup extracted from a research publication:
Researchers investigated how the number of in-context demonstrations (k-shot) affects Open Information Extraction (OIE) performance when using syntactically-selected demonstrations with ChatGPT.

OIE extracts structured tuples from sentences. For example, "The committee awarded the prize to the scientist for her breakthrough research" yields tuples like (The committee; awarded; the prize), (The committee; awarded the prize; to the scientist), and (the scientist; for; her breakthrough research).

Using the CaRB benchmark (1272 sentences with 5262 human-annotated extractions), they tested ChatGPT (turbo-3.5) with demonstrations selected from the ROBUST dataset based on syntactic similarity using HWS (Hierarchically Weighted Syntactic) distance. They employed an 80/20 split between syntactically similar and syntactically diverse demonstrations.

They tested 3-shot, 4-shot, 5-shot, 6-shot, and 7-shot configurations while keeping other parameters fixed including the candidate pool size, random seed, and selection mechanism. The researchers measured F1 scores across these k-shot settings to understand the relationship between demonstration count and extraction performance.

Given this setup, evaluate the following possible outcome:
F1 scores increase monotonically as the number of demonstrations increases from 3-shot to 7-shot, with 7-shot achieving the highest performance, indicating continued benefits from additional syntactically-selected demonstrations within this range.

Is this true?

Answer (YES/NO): NO